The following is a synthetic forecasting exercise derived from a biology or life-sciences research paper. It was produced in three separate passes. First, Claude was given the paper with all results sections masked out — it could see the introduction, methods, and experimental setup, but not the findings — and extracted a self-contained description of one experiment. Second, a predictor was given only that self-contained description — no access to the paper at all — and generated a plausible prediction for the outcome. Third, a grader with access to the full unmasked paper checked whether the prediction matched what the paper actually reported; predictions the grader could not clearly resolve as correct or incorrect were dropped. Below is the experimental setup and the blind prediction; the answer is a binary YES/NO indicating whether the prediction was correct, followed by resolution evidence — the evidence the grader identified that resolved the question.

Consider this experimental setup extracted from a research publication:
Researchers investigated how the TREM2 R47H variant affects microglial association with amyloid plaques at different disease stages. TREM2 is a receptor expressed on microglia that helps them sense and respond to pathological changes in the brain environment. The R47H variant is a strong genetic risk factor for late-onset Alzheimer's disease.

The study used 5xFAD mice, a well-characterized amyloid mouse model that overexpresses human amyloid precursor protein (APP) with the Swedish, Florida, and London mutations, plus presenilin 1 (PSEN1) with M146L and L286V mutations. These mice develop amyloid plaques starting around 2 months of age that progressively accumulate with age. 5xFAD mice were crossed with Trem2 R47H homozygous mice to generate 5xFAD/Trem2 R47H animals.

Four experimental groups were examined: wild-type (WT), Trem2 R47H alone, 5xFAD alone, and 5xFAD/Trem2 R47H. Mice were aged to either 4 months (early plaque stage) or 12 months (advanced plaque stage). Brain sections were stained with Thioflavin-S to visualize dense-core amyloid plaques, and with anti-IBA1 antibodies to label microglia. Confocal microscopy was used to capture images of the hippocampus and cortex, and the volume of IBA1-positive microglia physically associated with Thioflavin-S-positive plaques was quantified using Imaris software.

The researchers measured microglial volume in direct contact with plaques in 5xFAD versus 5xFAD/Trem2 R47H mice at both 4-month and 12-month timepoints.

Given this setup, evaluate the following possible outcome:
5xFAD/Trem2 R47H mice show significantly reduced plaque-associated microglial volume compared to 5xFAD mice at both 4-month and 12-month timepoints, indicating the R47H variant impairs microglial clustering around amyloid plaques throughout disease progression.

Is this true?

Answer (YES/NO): NO